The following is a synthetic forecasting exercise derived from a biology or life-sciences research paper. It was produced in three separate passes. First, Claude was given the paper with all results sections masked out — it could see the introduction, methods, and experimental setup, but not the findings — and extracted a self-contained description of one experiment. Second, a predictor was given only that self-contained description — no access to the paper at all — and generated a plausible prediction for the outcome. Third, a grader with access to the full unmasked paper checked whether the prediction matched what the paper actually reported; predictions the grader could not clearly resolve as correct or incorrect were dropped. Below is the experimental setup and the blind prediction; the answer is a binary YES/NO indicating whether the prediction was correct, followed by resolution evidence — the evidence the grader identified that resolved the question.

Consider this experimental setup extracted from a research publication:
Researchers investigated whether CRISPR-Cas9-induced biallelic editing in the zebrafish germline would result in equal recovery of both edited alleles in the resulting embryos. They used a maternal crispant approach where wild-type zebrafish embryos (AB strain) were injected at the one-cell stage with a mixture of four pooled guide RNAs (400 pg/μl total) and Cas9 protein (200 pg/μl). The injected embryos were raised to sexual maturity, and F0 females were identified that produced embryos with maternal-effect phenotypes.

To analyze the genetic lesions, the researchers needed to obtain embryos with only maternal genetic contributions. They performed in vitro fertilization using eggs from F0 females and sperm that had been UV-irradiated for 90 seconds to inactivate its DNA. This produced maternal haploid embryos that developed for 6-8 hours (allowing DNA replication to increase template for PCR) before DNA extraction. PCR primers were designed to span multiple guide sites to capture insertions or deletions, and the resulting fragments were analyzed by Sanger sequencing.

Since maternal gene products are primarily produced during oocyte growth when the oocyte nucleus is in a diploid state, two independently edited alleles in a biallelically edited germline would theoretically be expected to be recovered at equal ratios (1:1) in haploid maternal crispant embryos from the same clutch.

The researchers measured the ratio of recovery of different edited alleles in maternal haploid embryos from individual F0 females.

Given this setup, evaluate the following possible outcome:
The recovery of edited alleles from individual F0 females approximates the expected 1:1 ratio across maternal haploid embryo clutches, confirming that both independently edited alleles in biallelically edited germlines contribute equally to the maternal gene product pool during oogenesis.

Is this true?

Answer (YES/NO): NO